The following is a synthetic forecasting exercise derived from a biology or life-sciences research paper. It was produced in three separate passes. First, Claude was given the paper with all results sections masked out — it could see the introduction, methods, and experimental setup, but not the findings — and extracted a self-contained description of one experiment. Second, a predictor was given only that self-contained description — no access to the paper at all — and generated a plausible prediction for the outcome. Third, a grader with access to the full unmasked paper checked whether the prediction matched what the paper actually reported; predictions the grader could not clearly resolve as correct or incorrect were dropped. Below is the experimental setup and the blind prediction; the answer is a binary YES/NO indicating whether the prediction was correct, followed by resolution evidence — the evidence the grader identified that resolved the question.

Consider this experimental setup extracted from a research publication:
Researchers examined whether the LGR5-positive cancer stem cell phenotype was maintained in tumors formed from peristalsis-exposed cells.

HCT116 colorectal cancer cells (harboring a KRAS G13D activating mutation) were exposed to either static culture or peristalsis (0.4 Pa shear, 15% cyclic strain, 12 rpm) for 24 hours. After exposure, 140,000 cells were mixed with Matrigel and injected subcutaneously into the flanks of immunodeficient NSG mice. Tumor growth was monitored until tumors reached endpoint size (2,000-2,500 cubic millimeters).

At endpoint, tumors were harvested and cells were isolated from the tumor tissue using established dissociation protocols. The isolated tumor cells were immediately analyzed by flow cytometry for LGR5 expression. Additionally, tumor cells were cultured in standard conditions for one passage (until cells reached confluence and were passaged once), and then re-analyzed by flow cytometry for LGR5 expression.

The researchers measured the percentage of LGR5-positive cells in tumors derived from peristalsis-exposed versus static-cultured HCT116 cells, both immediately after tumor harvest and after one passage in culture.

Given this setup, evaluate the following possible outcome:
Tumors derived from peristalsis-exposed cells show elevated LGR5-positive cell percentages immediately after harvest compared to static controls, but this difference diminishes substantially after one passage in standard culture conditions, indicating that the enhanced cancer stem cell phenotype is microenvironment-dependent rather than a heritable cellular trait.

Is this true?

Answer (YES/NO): NO